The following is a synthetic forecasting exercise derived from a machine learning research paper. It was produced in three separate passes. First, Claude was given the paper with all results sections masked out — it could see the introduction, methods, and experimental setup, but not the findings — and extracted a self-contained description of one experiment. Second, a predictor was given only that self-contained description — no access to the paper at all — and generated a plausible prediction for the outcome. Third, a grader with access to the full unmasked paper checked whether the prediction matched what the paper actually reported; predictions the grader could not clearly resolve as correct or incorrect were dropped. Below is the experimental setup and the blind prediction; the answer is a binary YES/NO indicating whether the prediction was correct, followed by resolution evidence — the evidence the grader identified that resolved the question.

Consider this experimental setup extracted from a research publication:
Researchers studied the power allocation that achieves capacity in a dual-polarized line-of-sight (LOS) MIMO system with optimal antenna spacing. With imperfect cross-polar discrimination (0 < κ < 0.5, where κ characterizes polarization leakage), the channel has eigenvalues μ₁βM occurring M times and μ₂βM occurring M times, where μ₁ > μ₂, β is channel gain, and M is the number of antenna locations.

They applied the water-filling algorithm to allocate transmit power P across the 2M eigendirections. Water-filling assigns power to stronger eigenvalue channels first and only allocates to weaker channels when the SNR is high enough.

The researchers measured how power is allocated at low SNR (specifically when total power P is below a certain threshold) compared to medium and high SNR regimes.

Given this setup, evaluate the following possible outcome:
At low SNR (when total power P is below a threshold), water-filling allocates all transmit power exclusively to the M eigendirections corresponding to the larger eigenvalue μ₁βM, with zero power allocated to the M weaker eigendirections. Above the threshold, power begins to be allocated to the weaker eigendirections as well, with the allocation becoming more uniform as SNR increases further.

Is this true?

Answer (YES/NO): YES